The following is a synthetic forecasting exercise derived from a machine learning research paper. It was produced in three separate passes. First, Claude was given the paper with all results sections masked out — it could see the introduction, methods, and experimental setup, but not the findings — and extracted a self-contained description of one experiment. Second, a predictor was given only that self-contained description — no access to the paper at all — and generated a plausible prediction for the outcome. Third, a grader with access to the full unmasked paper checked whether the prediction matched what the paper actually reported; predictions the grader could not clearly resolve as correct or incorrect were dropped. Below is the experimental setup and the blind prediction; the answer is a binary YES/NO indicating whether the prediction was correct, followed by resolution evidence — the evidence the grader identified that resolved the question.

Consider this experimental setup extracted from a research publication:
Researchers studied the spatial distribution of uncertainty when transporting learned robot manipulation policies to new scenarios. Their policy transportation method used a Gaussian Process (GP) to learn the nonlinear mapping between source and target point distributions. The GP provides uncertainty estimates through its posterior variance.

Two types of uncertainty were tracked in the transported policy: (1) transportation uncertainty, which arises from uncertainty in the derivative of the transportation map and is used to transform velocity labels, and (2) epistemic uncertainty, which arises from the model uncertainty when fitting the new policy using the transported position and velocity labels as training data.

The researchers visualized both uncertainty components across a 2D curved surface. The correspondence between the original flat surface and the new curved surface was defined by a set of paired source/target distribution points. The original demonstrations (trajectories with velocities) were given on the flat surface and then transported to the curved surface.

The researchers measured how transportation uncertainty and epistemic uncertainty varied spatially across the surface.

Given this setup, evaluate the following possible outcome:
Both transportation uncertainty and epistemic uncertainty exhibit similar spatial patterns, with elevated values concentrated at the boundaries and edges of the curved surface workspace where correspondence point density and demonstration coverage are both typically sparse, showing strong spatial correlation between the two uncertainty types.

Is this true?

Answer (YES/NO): NO